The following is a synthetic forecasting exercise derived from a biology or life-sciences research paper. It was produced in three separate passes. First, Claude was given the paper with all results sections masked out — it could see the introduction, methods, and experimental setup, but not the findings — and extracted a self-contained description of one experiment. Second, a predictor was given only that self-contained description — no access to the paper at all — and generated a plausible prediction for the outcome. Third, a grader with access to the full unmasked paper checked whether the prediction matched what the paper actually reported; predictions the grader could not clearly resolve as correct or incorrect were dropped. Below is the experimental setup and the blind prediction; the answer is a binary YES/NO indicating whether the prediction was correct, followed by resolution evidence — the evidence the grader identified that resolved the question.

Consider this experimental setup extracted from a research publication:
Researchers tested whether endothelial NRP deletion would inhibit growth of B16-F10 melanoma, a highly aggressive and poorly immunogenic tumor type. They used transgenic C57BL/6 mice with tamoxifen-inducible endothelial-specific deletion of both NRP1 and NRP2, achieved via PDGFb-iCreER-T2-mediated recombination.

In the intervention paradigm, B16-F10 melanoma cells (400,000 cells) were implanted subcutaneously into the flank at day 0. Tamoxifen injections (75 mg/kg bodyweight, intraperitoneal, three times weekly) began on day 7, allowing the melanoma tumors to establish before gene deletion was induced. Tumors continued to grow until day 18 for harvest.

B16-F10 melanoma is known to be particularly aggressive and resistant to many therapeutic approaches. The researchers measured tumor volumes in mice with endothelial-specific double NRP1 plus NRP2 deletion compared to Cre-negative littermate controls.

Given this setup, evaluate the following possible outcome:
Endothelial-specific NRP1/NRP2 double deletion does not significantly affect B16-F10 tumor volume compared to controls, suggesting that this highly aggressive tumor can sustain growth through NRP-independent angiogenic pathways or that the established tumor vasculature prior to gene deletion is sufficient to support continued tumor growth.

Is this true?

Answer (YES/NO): NO